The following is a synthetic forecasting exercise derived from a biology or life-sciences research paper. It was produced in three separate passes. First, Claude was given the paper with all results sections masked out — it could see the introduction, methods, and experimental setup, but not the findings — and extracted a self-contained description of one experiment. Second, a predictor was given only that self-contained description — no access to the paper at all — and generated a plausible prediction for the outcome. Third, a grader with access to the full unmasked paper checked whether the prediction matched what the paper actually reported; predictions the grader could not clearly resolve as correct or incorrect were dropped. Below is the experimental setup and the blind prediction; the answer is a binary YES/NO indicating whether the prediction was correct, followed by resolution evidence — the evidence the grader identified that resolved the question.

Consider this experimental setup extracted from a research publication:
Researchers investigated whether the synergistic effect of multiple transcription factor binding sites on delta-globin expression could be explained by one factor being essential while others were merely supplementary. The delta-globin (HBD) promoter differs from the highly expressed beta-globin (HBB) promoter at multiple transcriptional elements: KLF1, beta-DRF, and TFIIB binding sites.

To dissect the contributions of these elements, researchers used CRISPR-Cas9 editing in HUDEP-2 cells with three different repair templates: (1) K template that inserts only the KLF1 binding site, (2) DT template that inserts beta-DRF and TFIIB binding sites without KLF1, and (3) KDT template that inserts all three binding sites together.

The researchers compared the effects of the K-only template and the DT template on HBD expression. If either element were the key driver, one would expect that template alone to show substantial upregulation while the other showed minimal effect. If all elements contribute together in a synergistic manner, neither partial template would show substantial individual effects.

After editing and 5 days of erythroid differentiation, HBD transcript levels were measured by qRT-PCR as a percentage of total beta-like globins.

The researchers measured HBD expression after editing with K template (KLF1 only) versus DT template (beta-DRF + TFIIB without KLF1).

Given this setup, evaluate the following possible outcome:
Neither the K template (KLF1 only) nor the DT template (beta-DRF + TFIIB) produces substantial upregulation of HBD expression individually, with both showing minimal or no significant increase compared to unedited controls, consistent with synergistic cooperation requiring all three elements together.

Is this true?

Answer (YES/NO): YES